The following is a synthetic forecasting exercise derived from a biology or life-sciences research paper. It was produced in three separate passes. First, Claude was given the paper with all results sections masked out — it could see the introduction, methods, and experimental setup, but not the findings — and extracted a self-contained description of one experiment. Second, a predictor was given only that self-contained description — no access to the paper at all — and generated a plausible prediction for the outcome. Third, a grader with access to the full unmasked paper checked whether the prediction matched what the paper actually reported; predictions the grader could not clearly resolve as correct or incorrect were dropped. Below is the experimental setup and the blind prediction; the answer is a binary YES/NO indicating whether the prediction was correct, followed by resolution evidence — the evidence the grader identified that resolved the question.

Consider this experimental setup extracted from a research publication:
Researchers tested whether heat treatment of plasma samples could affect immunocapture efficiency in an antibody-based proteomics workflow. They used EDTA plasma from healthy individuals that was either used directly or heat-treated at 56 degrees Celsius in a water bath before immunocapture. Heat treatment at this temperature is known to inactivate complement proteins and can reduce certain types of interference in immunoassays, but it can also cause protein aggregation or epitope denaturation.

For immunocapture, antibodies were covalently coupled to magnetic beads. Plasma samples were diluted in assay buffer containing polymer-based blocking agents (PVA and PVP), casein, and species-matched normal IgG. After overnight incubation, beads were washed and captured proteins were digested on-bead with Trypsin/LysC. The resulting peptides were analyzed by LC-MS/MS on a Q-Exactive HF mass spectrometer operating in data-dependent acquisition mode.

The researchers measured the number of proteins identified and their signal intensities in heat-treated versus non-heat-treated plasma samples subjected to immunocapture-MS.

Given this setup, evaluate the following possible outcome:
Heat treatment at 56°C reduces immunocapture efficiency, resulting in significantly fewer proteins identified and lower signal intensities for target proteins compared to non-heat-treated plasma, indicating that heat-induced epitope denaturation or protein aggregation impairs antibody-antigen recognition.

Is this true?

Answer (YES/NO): NO